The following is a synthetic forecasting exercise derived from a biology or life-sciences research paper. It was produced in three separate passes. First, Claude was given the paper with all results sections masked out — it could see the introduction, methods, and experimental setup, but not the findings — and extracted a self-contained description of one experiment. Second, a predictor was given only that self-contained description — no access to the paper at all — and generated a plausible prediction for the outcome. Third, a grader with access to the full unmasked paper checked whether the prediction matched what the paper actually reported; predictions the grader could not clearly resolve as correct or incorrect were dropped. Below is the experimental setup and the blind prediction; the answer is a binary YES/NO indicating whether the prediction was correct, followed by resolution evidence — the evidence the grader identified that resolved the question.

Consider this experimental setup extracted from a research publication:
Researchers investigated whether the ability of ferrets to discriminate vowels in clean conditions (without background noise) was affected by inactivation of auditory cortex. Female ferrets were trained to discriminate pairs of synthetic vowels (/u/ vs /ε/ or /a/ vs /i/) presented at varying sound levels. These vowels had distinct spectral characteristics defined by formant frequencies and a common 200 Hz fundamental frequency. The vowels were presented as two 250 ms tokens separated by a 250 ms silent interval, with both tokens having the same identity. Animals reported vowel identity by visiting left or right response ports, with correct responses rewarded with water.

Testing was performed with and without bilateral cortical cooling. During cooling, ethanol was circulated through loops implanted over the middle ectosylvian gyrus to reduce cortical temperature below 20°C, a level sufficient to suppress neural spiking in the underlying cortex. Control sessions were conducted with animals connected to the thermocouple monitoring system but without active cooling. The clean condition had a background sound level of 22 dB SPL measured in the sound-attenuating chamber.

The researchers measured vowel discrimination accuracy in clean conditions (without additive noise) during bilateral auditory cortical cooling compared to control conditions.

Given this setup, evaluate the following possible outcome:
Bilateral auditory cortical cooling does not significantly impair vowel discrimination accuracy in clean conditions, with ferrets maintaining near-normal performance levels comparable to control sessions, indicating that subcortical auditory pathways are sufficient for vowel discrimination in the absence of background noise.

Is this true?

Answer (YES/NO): YES